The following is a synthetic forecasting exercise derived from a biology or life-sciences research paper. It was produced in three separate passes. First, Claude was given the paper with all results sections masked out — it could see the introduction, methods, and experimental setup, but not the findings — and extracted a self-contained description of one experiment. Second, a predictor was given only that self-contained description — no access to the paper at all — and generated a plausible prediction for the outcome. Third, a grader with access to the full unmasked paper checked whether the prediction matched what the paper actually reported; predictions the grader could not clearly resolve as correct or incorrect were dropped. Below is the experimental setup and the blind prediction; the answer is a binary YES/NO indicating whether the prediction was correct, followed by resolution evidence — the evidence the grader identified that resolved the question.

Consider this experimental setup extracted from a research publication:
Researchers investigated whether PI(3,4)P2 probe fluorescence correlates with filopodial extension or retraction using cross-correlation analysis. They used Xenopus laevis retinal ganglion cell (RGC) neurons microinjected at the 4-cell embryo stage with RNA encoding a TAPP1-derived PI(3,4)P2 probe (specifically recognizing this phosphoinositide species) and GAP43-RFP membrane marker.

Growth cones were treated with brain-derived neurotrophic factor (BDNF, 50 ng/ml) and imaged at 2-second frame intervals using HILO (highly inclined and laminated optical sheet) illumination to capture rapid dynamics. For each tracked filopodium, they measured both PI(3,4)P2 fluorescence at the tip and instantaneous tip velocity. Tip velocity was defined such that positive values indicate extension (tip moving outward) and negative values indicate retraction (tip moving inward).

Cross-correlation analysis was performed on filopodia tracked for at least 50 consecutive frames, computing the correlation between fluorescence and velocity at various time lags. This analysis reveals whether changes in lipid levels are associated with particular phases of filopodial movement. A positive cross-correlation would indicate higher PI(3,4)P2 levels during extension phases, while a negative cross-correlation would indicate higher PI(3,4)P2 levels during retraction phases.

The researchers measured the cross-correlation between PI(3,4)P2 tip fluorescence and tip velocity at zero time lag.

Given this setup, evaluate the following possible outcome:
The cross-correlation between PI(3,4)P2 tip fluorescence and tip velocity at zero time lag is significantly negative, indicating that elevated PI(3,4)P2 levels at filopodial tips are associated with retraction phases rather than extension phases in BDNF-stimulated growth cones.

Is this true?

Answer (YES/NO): NO